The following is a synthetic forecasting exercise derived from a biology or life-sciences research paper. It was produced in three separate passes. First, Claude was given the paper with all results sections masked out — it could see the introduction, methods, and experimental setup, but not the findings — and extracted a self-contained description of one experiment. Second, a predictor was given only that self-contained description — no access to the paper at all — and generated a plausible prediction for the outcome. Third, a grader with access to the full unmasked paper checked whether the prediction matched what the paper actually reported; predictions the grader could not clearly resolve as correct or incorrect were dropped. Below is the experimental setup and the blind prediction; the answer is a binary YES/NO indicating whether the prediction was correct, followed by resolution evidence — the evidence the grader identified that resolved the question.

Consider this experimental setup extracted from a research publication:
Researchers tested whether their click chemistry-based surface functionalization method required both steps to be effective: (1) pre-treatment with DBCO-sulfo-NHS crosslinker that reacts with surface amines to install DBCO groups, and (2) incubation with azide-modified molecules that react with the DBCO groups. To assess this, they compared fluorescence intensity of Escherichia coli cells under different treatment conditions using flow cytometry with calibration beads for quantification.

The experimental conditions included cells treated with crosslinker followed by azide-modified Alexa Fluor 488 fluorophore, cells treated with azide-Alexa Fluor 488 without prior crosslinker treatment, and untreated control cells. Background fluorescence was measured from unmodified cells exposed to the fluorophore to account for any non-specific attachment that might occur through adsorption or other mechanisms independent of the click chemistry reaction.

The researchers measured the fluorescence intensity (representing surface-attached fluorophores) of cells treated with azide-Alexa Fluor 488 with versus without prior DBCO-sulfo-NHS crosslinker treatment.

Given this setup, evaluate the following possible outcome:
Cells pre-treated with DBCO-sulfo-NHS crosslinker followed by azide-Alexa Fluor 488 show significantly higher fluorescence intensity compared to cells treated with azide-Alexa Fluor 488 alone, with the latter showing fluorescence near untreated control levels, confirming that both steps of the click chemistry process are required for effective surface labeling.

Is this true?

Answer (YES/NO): YES